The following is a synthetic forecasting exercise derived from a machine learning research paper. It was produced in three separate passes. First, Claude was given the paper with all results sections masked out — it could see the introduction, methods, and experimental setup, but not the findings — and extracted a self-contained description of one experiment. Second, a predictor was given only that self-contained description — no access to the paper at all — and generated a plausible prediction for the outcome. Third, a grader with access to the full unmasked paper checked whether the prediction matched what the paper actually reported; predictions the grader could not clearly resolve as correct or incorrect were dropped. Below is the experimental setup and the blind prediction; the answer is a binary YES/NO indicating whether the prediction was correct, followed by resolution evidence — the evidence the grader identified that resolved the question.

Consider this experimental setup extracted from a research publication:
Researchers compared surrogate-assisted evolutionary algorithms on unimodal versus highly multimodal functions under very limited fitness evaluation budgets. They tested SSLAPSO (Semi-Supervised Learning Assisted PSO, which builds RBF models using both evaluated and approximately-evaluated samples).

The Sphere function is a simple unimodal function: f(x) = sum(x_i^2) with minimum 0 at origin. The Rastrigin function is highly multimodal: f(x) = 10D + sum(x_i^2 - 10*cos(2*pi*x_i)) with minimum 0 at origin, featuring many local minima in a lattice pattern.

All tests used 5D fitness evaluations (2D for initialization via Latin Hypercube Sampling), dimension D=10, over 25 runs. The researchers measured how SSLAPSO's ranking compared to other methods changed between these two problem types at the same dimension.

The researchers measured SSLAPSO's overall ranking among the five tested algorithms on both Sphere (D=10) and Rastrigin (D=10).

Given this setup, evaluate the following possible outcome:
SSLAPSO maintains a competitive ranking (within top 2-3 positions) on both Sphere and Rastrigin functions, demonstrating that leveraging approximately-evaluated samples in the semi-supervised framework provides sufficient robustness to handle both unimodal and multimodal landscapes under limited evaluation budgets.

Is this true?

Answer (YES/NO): NO